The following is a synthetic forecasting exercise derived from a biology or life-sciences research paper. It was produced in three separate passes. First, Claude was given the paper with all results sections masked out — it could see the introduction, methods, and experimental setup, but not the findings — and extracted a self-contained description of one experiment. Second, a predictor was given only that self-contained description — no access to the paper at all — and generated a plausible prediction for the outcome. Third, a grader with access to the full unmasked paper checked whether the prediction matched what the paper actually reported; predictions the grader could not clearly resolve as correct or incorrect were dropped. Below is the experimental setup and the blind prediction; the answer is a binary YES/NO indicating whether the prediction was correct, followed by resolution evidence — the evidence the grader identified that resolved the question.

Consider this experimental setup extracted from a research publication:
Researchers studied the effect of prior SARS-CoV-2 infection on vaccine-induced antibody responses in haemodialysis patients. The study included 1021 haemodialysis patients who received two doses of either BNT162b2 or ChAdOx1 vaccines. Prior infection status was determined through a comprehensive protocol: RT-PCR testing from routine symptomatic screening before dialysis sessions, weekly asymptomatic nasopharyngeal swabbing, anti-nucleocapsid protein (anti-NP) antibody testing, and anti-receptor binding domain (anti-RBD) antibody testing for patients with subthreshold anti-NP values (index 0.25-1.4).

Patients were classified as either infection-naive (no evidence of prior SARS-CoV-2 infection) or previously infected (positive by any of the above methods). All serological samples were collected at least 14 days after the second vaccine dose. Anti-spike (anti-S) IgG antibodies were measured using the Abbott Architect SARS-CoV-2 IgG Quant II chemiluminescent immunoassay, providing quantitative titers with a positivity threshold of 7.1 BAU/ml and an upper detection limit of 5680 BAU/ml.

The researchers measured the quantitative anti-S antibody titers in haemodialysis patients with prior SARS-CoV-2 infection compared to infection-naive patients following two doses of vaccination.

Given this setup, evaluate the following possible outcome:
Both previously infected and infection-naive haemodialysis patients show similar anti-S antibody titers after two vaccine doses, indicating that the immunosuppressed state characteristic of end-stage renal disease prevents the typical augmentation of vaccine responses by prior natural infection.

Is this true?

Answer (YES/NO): NO